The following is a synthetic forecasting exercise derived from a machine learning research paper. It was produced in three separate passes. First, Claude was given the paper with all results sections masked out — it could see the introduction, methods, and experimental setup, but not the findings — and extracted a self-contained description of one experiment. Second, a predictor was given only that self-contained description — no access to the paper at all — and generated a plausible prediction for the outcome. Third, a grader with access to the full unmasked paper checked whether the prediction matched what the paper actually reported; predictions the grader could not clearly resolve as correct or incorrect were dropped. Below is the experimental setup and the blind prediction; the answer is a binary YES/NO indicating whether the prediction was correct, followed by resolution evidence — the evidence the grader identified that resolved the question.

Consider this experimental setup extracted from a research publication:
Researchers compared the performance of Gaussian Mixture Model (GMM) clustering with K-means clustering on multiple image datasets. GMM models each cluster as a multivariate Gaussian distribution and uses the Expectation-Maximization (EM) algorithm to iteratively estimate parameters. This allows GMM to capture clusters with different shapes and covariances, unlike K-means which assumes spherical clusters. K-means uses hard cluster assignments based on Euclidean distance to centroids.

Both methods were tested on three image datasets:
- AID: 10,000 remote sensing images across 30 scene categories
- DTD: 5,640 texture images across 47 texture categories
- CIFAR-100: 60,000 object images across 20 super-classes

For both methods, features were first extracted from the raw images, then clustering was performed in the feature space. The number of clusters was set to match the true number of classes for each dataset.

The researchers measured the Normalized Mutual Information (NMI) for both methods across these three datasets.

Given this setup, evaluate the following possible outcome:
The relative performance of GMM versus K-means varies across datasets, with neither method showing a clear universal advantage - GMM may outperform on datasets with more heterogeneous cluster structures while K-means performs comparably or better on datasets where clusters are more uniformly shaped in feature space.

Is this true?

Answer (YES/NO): YES